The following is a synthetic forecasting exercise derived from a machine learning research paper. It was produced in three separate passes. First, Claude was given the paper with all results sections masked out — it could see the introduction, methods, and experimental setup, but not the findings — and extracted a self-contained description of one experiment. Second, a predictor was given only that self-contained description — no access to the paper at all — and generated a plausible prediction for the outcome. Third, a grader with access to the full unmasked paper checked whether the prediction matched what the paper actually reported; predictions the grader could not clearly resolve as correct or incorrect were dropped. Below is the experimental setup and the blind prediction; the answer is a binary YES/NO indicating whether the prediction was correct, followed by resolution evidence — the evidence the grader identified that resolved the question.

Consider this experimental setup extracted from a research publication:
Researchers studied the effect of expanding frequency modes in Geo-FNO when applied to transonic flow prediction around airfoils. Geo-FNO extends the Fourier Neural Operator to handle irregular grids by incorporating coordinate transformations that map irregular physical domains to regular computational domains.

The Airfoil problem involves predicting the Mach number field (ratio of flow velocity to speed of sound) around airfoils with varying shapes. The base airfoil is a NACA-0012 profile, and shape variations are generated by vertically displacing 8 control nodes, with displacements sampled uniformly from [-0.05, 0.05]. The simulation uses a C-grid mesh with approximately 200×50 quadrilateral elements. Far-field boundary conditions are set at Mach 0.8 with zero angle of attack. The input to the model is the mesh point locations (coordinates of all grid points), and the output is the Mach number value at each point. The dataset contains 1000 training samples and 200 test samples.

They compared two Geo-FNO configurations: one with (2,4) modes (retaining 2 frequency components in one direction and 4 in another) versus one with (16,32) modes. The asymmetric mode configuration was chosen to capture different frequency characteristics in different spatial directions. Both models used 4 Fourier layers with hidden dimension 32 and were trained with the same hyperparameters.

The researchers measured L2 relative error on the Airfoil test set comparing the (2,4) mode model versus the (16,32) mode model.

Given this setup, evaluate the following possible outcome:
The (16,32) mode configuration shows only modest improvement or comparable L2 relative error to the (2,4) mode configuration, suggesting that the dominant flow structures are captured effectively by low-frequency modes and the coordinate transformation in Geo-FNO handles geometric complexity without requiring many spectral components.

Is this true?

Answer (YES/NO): NO